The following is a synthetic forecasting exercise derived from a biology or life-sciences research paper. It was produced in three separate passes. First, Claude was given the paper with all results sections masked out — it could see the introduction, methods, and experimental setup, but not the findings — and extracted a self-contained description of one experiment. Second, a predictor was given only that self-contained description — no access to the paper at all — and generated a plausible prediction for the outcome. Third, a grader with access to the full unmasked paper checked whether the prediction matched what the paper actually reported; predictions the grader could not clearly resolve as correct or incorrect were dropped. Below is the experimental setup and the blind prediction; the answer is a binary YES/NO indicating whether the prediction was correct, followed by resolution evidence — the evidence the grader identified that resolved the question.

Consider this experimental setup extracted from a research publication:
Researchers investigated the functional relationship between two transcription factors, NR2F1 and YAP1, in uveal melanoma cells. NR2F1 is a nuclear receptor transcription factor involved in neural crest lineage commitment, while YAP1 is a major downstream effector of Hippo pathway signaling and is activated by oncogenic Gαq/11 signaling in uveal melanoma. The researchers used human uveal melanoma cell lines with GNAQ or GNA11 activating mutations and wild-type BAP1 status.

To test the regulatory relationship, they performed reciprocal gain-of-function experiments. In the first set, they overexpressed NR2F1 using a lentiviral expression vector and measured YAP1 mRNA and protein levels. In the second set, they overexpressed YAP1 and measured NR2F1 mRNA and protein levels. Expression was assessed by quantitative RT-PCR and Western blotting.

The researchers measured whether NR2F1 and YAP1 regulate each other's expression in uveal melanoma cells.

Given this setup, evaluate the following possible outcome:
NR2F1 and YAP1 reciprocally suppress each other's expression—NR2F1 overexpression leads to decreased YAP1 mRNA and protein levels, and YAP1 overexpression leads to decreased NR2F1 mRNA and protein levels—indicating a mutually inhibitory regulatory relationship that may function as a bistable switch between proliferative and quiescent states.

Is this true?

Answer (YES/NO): YES